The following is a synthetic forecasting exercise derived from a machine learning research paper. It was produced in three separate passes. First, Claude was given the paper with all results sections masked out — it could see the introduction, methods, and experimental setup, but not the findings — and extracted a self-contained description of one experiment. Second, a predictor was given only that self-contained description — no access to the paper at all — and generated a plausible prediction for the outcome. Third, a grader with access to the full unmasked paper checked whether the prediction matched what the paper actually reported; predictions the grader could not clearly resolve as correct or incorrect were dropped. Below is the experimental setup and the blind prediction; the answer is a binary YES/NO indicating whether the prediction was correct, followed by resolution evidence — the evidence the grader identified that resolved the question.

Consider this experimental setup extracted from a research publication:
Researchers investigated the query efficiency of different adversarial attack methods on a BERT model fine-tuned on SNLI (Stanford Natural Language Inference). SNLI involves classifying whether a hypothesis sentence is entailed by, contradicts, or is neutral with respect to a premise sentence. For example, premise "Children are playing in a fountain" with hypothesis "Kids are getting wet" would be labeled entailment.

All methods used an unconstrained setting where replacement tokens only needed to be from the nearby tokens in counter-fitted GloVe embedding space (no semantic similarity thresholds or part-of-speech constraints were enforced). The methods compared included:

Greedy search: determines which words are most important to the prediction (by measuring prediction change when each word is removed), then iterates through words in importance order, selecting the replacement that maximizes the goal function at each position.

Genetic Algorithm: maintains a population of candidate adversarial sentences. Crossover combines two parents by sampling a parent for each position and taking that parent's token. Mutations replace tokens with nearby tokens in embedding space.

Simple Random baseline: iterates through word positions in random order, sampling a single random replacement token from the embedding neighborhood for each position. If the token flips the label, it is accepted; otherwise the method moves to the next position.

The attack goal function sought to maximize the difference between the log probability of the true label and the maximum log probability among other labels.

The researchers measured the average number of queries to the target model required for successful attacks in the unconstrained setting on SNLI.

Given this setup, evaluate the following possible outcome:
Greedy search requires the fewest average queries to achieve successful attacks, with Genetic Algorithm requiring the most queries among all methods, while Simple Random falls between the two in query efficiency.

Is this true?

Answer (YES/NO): NO